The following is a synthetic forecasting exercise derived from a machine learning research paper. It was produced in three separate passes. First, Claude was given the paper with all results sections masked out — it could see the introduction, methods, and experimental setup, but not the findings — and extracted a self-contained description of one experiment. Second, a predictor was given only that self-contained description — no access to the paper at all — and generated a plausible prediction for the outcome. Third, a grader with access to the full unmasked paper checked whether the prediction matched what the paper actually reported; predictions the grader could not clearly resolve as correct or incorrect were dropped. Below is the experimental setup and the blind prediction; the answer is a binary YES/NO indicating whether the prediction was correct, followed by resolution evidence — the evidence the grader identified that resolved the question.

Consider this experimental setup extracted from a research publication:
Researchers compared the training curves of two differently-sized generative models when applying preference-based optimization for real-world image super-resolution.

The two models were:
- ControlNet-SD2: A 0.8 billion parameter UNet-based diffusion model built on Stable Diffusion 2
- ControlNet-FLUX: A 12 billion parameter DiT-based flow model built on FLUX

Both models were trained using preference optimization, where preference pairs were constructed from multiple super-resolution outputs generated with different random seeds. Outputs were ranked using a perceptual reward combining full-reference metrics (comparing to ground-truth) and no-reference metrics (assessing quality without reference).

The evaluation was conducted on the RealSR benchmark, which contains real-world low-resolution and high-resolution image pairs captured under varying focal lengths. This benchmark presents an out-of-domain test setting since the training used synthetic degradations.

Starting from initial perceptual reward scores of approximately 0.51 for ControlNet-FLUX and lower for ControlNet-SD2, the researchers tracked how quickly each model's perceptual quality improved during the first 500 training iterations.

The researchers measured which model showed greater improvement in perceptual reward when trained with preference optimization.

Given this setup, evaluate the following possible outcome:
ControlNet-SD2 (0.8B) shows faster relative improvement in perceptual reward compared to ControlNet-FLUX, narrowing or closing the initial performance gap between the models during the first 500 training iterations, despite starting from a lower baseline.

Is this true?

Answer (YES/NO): NO